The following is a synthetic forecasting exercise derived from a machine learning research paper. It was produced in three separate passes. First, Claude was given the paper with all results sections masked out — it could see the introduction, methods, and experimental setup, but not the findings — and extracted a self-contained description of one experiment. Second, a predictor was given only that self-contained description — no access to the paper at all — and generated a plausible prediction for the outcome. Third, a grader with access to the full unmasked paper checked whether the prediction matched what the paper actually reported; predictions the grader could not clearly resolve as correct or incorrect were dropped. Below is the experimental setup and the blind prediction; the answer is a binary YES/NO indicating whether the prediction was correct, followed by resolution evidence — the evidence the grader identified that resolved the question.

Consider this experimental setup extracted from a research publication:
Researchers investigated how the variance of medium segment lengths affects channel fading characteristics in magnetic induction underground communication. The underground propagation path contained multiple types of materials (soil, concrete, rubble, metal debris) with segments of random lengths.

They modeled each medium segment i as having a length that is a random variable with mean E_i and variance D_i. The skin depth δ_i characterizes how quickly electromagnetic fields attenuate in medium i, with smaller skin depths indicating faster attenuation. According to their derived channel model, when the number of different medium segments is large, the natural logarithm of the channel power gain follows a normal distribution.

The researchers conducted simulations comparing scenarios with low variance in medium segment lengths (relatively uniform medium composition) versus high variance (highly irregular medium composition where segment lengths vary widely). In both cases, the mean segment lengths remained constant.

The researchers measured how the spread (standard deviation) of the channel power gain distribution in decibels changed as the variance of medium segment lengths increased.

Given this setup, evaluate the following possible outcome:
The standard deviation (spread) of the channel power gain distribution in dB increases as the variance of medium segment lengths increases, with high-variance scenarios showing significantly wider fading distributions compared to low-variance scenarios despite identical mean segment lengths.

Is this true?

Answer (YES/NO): YES